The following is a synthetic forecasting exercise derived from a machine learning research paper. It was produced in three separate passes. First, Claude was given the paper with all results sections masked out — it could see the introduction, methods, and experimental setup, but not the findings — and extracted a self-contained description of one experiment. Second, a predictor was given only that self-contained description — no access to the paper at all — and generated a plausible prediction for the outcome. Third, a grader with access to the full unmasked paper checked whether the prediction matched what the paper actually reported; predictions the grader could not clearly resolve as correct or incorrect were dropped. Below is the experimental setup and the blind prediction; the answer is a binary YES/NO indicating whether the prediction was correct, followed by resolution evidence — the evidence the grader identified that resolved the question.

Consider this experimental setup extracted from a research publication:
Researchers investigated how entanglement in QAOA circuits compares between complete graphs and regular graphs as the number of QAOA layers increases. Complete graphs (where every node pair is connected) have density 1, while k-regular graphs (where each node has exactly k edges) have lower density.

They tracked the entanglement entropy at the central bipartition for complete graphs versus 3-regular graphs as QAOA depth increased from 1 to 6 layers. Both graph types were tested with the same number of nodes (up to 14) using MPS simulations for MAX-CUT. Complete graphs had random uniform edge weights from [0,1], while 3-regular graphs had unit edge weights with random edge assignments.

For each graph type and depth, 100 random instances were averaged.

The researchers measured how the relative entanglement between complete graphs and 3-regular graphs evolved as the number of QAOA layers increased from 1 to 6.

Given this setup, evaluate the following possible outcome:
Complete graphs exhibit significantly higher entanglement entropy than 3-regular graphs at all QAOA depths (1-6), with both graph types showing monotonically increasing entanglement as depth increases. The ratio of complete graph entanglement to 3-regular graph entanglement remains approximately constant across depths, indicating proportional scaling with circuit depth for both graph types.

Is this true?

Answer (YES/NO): NO